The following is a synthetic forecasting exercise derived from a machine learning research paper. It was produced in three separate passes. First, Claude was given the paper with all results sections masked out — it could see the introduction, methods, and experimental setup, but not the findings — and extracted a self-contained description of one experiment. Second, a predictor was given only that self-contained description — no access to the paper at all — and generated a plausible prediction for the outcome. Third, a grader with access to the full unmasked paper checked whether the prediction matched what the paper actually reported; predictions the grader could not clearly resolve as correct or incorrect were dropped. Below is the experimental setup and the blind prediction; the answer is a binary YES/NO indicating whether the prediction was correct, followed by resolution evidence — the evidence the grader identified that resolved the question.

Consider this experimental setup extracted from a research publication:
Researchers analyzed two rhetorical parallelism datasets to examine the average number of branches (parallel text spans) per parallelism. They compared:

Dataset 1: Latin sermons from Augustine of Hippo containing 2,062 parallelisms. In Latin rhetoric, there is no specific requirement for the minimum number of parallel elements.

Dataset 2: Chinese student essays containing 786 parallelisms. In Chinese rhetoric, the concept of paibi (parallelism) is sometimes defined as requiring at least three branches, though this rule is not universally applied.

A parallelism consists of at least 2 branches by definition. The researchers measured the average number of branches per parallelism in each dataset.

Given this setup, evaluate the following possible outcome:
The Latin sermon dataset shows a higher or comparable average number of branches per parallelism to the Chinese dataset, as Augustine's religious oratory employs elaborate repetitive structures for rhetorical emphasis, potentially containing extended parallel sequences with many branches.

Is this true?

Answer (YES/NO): NO